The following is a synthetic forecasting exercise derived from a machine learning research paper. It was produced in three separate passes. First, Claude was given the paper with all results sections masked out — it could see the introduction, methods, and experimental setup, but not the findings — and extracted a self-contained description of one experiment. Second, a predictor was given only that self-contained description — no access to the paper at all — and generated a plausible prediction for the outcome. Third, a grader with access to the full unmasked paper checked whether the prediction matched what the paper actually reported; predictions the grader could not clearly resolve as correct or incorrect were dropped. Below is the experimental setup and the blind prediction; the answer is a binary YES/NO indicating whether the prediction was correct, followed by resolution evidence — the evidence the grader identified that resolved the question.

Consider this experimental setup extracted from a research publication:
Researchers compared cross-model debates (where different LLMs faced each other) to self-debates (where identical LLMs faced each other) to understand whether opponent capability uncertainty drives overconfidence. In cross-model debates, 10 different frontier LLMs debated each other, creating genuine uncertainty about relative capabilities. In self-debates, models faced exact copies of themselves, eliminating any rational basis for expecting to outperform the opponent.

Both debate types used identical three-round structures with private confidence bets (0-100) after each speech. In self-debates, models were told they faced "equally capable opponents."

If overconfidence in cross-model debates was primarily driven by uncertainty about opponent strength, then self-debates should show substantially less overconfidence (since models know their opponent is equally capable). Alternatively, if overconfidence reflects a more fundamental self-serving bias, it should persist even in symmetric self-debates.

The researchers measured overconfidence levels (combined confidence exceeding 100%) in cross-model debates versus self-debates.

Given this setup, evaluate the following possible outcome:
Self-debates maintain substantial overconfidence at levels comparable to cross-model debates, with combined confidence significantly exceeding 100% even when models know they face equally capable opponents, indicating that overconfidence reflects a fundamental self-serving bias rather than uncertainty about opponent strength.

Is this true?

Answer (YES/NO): YES